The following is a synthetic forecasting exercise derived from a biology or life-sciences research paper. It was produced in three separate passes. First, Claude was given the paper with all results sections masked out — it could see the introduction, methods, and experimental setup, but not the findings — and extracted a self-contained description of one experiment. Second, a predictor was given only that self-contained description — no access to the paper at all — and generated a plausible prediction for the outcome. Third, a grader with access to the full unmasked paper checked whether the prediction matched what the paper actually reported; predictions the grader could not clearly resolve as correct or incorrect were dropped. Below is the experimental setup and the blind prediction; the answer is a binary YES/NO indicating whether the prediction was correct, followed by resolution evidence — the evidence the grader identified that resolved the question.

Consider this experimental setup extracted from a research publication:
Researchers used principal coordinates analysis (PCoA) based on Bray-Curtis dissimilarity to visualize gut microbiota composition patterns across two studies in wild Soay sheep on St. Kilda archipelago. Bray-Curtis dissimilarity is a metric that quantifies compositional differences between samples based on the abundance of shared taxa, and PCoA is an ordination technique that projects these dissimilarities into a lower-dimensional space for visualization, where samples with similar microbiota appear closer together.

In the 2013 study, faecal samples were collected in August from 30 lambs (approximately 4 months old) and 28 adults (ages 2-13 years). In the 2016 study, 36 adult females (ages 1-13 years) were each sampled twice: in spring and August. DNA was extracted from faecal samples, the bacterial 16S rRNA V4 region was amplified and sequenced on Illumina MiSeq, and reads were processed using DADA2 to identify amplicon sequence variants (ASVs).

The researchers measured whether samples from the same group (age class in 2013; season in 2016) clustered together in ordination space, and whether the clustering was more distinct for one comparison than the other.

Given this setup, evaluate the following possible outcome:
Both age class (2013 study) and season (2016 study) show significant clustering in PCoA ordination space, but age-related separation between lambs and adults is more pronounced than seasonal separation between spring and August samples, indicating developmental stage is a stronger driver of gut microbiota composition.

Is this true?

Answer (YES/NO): YES